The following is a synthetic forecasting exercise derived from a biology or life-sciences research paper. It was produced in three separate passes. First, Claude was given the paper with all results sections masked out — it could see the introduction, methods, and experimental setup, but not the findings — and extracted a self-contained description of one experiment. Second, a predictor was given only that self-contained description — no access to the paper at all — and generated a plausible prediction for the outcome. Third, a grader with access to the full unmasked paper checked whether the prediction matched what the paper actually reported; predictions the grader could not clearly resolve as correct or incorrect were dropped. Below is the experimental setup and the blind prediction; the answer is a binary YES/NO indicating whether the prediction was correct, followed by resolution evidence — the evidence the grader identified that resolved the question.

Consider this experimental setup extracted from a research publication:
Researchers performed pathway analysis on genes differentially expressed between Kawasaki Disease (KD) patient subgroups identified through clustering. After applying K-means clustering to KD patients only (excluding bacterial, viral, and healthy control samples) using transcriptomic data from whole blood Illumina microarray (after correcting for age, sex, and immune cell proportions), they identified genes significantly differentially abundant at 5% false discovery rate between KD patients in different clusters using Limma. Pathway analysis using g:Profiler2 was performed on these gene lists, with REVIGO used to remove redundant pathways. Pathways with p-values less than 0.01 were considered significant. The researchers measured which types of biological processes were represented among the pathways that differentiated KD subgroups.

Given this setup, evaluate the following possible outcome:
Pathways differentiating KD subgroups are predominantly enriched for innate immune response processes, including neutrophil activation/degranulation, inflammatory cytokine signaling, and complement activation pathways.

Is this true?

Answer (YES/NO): NO